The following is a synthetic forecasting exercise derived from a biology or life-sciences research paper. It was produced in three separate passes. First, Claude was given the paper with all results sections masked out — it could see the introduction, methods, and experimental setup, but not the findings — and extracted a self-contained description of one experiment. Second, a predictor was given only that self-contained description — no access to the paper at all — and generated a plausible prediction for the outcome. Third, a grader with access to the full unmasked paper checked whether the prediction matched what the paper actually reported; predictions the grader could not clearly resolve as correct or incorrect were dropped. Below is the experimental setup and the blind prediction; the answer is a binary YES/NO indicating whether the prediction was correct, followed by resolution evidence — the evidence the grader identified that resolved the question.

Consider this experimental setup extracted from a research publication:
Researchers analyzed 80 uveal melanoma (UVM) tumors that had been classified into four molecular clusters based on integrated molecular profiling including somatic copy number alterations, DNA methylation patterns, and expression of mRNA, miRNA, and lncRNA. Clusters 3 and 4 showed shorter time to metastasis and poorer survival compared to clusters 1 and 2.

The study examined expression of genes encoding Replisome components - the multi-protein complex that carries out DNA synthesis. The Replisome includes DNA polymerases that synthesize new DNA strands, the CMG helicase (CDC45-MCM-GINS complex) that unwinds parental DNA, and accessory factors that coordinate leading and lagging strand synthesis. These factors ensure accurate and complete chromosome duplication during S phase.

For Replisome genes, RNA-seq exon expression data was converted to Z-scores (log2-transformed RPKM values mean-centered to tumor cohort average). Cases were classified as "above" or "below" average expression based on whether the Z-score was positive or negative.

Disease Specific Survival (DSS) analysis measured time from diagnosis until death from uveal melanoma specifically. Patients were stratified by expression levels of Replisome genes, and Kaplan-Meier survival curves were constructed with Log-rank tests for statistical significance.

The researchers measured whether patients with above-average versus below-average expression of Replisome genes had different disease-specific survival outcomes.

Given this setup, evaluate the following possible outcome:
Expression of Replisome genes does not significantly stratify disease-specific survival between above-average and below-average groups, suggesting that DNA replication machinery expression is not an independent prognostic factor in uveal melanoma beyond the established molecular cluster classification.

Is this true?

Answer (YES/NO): NO